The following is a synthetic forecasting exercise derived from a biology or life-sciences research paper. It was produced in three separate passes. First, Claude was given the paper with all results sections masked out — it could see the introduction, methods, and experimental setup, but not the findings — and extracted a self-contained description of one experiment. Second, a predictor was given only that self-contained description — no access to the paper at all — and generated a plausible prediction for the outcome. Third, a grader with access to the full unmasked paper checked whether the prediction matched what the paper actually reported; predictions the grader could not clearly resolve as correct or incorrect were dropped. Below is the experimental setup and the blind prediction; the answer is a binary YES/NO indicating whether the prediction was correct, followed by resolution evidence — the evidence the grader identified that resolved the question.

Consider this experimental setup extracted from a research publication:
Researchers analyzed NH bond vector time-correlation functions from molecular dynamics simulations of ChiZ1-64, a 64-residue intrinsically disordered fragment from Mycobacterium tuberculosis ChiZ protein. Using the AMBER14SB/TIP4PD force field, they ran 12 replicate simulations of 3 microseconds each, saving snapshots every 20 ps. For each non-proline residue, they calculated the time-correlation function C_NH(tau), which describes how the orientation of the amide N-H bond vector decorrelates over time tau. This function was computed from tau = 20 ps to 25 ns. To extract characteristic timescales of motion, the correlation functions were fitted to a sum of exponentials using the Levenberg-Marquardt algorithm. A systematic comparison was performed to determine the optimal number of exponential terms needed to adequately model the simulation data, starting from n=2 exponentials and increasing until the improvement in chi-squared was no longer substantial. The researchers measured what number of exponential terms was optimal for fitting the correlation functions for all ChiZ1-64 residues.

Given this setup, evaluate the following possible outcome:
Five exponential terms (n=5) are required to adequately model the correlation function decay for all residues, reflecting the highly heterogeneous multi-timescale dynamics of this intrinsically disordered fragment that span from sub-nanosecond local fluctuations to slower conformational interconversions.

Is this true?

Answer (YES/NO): NO